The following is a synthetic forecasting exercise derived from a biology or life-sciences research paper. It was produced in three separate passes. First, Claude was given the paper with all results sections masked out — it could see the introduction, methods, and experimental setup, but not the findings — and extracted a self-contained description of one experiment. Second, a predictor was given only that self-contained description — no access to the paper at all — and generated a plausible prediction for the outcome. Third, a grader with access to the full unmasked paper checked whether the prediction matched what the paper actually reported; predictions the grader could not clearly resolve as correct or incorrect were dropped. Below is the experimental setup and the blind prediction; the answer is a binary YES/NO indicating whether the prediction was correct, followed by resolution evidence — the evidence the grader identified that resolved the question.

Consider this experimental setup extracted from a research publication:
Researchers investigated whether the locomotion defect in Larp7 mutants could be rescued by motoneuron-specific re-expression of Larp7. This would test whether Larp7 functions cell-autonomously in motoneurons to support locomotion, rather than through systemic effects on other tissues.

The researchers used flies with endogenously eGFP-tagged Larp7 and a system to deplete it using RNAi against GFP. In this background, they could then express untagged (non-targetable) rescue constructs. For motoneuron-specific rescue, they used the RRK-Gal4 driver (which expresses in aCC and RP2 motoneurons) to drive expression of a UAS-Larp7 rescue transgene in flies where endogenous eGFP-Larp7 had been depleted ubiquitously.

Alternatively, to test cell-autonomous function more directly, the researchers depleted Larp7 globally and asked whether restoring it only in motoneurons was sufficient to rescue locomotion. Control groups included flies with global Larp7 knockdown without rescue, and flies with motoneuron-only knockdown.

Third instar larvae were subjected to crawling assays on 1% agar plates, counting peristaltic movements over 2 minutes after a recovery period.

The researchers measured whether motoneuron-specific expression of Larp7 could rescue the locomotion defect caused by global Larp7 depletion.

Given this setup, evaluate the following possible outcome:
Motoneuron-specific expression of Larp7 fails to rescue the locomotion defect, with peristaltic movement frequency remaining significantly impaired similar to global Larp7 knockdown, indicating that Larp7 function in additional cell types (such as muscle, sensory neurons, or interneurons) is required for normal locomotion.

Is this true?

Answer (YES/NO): NO